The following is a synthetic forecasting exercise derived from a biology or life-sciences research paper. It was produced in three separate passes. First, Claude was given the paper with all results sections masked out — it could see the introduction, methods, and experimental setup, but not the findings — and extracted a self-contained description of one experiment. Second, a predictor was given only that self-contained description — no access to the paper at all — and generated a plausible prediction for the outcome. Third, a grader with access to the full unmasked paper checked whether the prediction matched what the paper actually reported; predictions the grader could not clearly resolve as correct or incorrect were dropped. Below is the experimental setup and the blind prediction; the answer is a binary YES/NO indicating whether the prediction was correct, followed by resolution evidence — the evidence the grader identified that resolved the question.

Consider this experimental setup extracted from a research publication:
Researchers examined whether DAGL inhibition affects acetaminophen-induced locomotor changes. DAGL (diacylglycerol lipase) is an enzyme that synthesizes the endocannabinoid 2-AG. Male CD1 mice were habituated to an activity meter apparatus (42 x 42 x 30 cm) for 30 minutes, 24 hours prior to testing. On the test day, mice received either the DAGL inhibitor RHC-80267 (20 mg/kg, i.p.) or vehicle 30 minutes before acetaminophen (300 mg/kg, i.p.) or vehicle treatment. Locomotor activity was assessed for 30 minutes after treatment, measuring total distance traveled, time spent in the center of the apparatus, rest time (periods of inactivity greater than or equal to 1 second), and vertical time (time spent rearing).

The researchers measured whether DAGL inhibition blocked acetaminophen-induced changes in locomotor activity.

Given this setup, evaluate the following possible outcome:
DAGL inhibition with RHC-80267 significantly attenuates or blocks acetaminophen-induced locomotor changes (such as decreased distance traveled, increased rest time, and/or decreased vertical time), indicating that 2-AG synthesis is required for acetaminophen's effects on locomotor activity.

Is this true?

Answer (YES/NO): NO